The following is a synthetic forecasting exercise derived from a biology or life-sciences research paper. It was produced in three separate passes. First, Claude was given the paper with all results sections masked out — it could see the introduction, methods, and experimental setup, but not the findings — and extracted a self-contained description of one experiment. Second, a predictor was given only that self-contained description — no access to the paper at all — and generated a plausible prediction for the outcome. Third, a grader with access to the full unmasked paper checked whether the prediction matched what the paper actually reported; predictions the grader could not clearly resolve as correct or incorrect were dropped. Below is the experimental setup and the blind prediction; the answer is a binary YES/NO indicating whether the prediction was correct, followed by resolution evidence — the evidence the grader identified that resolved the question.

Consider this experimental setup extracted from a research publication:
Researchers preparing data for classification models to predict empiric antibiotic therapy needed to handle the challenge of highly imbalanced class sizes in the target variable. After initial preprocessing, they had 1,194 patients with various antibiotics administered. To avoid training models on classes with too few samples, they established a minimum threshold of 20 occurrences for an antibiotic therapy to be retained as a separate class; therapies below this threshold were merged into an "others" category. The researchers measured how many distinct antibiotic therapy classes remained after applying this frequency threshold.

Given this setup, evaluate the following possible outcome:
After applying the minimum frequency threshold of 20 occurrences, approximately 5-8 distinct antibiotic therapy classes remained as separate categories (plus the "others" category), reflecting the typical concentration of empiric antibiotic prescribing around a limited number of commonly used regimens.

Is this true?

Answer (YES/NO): NO